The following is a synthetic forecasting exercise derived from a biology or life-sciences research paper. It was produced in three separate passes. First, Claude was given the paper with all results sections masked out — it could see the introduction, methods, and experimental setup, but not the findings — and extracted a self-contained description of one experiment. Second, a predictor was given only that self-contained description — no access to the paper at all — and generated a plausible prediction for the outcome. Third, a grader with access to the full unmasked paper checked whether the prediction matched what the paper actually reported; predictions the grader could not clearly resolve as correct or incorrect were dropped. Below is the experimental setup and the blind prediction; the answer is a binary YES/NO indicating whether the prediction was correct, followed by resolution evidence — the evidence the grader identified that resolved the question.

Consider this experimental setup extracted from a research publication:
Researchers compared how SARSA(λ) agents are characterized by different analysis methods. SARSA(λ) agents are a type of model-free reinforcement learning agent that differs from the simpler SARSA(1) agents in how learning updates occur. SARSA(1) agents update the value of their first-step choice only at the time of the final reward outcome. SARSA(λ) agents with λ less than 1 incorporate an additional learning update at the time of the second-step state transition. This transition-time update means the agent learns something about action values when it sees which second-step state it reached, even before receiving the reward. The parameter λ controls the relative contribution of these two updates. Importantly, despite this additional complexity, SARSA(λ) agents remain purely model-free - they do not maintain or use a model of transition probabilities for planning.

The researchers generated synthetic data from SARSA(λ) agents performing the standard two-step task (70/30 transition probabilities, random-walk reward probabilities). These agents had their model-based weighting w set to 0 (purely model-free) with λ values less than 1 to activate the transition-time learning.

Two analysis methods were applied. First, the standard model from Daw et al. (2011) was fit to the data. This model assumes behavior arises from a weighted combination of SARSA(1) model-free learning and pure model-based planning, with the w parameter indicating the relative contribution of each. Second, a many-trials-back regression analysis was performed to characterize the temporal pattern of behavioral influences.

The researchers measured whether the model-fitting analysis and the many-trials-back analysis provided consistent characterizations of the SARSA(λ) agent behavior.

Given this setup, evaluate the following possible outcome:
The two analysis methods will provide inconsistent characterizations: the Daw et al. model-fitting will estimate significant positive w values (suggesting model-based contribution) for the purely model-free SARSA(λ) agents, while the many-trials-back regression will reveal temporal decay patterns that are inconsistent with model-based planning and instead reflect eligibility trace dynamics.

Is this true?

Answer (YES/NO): NO